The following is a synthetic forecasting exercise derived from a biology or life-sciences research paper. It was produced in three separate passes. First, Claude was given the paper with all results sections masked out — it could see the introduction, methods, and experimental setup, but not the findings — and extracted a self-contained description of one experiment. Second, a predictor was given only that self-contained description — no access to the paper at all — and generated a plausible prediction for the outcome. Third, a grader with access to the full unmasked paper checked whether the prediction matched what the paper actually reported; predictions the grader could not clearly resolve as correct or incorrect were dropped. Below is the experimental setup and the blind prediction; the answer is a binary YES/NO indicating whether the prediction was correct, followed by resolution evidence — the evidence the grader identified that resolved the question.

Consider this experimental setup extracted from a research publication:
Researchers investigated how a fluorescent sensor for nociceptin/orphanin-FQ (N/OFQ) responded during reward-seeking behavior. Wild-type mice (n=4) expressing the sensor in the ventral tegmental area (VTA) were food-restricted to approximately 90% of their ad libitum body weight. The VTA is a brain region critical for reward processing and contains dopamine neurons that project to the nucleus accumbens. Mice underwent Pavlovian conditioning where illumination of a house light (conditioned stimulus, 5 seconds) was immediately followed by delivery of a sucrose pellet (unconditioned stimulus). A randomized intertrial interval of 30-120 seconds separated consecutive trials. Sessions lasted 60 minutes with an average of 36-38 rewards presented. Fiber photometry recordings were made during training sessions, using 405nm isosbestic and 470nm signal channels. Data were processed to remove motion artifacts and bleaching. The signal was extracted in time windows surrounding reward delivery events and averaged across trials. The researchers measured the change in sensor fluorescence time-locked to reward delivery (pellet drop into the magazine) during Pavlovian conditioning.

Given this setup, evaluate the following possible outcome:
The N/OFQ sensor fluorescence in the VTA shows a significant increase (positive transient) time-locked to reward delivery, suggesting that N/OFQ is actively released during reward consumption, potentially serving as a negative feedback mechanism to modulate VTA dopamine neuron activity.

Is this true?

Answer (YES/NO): NO